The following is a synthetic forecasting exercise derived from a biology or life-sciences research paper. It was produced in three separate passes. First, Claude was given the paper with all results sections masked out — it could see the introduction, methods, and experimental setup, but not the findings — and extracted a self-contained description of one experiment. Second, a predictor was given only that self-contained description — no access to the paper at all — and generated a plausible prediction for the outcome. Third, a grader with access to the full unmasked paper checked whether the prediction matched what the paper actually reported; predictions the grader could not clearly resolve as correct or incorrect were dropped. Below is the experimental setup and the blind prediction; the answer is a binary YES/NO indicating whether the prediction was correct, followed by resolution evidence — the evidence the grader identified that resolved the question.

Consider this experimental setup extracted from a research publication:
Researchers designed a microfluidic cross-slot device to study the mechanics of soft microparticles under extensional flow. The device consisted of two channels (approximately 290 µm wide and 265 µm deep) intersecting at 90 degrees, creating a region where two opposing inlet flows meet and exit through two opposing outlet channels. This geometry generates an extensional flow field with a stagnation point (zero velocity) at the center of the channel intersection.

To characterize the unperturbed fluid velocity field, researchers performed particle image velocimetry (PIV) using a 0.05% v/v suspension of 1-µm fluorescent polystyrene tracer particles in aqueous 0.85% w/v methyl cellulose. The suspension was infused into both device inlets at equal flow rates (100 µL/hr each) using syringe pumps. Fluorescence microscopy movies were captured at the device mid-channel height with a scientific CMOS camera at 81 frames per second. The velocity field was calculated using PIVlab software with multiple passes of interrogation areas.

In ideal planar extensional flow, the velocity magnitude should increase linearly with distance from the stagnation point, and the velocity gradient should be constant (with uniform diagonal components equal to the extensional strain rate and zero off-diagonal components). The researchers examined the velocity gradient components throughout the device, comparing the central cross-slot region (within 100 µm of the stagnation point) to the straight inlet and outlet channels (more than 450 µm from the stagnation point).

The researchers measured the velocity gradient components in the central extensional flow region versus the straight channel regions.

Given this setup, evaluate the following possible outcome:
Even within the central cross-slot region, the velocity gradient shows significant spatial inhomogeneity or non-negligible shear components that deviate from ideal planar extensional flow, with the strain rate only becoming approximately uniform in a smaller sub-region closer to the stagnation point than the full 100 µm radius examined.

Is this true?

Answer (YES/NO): NO